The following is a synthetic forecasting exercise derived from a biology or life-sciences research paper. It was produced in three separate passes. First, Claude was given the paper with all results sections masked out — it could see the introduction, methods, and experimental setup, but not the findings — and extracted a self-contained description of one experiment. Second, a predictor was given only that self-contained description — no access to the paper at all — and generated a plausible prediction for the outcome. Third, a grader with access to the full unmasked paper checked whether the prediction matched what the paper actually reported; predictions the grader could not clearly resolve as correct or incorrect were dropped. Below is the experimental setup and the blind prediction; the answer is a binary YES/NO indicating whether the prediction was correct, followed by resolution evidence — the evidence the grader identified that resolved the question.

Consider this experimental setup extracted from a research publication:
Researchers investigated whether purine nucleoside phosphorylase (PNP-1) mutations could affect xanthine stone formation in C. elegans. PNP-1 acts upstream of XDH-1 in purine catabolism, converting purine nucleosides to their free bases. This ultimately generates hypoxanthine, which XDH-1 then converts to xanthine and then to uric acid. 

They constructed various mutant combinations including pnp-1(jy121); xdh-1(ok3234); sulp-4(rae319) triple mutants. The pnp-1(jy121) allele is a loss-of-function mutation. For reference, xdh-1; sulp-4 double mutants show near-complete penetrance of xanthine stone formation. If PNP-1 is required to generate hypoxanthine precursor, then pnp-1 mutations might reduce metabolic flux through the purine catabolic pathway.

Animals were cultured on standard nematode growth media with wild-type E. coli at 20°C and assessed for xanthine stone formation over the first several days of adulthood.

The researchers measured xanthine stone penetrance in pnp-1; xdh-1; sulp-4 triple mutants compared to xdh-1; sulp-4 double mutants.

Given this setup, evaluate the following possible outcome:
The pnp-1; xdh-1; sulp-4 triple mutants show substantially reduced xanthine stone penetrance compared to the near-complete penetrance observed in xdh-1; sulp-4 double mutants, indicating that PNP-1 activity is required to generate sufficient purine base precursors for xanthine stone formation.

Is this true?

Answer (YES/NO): YES